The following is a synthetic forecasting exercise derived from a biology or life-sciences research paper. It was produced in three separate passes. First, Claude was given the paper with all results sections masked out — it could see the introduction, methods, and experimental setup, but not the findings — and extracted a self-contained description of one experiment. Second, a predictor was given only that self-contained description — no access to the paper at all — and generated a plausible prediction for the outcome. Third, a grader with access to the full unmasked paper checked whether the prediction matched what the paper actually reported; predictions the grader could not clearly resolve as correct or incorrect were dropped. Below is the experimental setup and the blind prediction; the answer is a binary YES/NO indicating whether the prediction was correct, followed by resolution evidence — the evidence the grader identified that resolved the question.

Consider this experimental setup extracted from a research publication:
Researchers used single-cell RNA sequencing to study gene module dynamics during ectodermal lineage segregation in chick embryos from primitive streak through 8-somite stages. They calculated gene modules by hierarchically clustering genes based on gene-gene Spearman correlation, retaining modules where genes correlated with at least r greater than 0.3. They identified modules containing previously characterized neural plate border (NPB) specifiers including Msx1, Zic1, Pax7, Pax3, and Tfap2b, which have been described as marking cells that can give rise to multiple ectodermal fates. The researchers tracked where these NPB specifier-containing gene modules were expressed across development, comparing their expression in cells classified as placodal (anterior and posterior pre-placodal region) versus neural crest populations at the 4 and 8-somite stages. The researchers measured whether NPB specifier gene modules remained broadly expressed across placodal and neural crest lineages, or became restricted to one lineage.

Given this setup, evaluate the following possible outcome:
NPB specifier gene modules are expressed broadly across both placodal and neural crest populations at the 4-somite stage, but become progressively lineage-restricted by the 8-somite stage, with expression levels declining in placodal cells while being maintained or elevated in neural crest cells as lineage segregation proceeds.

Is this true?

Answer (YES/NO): NO